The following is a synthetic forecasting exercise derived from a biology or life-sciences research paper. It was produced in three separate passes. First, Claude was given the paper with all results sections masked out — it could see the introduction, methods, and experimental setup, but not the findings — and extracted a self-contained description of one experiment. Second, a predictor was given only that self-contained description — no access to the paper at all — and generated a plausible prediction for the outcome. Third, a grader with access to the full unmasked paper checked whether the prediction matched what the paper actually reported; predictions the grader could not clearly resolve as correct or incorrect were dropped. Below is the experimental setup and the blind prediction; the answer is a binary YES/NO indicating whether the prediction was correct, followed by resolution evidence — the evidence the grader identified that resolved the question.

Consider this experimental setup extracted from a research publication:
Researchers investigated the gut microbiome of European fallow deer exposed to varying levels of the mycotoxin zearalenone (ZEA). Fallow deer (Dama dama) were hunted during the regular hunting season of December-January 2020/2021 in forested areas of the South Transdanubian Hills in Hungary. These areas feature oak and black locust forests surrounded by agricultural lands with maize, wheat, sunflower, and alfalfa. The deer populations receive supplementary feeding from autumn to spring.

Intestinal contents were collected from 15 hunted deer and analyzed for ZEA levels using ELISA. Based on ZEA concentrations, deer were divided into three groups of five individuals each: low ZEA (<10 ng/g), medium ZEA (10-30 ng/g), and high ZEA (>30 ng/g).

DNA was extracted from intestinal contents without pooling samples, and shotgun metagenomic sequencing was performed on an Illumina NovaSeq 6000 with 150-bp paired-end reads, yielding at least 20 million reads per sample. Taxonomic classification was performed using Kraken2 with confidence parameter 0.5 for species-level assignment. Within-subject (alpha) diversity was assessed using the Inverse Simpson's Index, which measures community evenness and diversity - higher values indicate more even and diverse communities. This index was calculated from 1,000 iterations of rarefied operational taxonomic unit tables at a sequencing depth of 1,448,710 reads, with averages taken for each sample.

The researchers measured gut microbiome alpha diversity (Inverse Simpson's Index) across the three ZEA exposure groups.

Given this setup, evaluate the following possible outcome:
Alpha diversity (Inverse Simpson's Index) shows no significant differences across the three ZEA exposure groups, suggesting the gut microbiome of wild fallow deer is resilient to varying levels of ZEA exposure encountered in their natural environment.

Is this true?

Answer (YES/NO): YES